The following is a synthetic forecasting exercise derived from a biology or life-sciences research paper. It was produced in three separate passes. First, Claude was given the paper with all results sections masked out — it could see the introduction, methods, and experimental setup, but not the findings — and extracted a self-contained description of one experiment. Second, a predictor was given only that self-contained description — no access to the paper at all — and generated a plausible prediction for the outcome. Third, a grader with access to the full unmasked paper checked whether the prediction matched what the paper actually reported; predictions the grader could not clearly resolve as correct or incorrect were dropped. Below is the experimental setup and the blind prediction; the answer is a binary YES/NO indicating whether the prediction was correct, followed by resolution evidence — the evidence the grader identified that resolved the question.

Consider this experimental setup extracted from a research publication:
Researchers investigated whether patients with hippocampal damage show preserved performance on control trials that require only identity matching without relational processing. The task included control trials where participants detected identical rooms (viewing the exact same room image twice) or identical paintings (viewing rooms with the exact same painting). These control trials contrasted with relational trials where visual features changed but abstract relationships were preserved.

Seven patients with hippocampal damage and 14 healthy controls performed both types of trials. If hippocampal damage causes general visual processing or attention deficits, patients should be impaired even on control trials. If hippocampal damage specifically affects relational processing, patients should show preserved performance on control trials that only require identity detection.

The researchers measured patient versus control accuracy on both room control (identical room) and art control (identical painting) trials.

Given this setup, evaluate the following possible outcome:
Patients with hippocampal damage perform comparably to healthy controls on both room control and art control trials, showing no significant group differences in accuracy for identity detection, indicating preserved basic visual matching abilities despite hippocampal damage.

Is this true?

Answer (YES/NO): YES